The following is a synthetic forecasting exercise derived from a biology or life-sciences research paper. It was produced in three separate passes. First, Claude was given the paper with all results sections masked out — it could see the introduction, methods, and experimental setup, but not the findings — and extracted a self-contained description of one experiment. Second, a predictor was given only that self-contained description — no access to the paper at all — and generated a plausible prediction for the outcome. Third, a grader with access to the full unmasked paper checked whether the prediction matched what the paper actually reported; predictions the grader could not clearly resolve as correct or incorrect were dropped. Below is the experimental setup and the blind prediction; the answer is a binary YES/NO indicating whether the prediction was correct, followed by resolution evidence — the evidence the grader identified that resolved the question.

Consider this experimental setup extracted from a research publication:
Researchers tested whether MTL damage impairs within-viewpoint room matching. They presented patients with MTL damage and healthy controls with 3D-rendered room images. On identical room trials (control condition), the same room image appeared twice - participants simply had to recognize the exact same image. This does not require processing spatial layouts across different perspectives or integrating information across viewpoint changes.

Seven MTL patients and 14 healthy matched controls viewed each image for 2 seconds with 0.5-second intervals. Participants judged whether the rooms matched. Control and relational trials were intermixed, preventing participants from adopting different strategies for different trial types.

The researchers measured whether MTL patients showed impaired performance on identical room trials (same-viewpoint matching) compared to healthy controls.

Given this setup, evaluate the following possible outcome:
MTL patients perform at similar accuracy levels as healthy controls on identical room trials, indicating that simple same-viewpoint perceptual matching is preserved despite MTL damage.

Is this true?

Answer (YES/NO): YES